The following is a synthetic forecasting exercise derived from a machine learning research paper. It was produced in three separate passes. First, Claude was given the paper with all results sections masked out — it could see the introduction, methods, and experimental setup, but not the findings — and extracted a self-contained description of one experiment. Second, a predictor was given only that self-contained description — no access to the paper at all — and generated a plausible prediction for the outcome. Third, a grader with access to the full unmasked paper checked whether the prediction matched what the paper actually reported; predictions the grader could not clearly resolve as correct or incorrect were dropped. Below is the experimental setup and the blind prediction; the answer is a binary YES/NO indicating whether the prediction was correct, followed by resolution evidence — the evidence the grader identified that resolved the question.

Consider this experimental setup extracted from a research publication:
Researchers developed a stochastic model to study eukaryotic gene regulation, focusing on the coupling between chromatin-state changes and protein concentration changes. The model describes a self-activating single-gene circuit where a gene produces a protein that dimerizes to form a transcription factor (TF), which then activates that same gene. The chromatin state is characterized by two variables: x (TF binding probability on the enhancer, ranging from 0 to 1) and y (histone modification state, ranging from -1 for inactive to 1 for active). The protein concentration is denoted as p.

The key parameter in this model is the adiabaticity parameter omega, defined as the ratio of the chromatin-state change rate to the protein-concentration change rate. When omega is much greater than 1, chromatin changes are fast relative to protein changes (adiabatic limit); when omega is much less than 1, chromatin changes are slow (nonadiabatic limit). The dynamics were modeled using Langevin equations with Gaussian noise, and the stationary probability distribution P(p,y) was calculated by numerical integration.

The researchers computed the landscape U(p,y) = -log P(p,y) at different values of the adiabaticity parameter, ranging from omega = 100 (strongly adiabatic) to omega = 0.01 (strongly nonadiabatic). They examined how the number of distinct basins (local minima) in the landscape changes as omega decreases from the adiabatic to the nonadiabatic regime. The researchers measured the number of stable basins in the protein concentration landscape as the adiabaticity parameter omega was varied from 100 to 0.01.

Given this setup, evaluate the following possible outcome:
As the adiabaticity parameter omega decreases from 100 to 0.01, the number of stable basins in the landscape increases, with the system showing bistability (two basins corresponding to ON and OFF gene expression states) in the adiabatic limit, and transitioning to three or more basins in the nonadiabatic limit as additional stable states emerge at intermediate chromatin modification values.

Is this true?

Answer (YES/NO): NO